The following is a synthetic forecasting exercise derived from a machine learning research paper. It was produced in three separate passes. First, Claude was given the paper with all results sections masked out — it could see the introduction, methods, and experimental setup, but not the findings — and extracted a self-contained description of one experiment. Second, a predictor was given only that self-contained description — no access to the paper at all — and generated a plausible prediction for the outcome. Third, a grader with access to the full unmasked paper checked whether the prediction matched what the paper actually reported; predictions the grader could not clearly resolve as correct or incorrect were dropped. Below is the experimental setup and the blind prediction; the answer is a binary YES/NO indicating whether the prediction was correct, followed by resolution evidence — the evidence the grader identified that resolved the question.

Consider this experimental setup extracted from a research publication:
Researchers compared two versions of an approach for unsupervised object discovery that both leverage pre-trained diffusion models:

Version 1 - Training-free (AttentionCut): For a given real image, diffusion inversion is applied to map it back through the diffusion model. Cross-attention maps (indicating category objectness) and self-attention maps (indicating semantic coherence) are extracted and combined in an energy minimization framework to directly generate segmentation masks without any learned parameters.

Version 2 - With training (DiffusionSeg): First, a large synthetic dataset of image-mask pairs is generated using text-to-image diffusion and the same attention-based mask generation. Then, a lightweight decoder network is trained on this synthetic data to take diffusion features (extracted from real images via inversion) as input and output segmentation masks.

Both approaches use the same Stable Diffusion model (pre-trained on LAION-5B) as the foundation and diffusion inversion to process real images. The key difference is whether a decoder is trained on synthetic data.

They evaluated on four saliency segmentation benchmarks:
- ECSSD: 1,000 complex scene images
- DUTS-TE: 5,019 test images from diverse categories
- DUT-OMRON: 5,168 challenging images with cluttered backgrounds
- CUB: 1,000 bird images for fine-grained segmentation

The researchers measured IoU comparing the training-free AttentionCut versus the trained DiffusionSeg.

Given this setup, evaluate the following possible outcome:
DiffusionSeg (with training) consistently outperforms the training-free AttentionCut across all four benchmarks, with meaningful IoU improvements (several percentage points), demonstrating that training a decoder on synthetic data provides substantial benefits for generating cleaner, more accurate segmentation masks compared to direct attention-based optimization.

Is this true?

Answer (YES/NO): YES